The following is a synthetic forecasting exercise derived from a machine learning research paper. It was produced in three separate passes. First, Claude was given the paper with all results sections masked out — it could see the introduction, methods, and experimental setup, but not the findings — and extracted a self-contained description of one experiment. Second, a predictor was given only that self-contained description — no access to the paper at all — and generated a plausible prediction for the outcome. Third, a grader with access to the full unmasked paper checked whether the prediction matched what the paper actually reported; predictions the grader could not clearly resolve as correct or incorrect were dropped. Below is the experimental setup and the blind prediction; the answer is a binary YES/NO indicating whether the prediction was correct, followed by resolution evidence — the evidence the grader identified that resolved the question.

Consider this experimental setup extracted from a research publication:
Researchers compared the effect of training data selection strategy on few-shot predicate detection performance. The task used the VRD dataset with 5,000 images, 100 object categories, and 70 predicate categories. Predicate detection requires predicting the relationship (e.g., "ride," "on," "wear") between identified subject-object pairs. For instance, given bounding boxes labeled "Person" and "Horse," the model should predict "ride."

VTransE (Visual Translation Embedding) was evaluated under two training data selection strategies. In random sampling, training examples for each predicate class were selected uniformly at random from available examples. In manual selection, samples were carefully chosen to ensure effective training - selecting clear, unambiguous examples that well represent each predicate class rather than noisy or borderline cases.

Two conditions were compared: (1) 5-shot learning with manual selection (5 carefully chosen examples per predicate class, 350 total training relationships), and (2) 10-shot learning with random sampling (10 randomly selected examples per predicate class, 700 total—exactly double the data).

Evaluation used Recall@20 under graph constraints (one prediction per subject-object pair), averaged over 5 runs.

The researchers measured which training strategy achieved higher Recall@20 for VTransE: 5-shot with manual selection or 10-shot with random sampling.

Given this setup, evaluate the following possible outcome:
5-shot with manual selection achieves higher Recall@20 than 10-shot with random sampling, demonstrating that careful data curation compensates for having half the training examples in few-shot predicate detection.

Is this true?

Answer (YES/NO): YES